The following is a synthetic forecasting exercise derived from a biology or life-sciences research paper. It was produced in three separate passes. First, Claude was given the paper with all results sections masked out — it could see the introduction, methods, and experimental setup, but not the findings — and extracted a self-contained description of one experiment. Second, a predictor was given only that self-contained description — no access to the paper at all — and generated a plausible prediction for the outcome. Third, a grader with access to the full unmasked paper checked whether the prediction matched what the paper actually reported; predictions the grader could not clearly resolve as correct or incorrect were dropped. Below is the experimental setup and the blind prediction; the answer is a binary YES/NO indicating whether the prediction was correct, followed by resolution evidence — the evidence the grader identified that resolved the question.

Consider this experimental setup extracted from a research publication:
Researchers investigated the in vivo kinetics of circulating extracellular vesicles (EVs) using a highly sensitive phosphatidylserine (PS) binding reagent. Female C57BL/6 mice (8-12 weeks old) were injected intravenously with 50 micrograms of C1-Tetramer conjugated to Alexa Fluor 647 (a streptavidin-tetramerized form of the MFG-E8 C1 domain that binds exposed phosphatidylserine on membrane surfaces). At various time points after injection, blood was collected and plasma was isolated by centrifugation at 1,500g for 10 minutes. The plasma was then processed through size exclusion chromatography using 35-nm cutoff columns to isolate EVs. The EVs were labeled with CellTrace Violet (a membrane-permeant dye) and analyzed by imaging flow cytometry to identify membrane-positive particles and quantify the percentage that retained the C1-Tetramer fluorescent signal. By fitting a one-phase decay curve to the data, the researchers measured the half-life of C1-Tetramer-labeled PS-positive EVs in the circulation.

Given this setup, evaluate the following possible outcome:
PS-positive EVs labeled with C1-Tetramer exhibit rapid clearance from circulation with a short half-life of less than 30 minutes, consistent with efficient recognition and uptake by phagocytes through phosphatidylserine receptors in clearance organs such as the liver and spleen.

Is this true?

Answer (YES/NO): YES